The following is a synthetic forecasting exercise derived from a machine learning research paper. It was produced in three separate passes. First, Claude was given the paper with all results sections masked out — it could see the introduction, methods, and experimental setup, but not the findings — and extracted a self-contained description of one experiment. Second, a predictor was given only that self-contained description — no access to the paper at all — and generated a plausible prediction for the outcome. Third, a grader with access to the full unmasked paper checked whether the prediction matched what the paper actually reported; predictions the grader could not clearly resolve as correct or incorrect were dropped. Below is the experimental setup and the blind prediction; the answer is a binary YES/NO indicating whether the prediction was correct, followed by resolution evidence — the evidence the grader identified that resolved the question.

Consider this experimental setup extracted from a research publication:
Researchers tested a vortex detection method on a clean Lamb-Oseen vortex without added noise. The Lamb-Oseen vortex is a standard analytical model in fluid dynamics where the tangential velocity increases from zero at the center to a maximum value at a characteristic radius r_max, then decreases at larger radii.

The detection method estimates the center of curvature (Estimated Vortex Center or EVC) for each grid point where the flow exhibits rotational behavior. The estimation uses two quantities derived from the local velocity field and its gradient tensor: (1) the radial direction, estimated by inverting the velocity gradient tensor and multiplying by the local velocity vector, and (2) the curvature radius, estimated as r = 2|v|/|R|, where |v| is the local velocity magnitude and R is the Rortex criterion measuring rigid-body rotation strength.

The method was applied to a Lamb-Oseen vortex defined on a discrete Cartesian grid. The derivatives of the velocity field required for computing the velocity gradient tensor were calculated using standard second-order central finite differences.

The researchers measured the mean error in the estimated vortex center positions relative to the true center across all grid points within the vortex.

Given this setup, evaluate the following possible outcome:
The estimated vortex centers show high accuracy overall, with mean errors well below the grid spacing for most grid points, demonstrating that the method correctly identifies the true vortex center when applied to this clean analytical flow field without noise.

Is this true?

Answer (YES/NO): NO